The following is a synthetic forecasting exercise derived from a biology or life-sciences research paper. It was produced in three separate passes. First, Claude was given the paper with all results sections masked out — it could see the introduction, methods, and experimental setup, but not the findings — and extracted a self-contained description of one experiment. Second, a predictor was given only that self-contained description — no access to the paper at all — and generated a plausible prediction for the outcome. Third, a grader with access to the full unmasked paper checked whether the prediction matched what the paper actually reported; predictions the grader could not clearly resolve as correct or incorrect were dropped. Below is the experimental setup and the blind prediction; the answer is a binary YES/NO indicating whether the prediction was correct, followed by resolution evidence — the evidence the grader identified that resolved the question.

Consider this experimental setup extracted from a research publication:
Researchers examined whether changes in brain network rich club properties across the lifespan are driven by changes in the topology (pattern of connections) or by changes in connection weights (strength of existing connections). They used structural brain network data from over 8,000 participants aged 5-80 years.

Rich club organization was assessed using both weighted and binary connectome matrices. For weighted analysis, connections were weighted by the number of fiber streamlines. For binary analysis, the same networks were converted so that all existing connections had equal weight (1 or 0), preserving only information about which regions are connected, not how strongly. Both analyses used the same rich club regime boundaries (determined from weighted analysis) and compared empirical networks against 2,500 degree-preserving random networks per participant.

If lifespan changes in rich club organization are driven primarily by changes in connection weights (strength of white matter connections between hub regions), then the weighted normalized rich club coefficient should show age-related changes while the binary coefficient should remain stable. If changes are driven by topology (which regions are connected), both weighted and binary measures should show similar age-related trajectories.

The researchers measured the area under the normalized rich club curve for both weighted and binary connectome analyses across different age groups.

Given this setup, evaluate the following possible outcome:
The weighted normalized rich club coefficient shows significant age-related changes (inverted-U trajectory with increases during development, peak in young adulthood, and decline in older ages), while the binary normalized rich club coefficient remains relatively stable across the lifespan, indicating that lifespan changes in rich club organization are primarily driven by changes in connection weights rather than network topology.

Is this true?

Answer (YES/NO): NO